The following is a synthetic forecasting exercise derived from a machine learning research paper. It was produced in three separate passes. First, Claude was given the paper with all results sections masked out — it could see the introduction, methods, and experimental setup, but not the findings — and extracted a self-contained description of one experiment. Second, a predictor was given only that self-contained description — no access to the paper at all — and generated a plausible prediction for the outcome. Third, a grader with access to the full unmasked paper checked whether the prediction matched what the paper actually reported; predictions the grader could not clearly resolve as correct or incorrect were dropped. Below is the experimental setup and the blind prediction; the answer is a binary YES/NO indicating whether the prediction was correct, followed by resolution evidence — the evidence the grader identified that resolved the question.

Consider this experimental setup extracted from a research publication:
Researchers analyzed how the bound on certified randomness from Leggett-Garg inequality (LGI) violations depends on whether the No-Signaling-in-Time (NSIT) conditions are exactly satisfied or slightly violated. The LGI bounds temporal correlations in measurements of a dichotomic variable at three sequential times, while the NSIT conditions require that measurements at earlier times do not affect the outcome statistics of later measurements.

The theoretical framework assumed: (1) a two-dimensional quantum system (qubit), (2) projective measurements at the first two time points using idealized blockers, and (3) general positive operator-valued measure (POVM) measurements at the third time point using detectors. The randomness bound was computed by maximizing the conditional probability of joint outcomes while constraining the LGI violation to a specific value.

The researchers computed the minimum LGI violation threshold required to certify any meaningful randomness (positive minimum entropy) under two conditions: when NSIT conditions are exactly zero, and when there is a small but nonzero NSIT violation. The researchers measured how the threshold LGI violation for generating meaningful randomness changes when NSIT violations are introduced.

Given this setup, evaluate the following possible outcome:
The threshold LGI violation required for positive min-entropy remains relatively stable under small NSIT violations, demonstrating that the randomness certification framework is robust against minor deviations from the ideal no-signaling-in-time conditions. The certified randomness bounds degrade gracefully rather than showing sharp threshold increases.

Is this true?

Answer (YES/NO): NO